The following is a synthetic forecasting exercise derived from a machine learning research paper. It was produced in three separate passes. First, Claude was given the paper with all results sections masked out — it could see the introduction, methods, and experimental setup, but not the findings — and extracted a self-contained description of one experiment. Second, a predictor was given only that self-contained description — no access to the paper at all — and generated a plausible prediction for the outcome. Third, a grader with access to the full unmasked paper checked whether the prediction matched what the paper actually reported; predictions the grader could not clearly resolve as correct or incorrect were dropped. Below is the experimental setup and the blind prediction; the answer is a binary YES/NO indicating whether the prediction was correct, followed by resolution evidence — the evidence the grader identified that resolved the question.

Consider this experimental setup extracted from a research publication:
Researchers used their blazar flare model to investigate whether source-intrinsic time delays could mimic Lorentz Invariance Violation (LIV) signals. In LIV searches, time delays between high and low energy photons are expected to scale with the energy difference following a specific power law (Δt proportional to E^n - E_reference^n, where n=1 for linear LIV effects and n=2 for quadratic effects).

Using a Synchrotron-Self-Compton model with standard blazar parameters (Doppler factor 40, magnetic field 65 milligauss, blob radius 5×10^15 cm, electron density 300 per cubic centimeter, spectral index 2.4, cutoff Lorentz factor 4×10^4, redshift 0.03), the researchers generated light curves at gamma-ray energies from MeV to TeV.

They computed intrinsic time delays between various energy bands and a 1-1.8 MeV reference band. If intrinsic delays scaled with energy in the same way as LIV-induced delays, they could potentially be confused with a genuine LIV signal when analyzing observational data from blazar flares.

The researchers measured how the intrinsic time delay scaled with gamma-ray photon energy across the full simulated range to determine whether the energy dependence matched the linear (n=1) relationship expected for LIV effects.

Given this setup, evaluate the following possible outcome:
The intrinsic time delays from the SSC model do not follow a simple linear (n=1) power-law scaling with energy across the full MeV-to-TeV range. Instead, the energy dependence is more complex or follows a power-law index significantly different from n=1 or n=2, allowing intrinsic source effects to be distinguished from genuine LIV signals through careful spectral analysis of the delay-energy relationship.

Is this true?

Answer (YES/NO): YES